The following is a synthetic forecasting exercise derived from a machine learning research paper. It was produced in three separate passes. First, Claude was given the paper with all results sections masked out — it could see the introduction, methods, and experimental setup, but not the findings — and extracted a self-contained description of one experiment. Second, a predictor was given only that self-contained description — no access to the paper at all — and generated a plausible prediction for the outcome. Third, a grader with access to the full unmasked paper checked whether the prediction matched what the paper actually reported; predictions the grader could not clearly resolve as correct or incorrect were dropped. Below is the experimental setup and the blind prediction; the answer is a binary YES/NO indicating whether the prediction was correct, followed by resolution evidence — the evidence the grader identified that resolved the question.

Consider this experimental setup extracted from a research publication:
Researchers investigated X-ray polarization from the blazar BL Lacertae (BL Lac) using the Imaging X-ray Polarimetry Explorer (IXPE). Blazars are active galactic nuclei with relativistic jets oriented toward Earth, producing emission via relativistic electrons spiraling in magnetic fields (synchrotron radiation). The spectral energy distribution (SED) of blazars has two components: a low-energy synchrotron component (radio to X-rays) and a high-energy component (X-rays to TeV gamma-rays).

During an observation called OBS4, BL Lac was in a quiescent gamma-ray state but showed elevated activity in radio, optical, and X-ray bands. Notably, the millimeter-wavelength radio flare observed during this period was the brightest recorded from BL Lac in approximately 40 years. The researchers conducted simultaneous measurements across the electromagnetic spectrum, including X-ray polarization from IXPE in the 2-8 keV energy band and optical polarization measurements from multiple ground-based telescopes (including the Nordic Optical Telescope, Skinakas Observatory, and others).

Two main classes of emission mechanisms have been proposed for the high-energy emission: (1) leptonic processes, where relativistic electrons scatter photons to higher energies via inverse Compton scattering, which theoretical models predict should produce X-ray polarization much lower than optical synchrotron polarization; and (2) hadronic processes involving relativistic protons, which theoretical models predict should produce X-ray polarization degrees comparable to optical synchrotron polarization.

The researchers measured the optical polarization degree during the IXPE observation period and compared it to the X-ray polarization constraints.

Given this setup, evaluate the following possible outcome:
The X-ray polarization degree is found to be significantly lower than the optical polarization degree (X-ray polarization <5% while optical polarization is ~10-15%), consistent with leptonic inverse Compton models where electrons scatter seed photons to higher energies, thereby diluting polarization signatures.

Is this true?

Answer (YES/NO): NO